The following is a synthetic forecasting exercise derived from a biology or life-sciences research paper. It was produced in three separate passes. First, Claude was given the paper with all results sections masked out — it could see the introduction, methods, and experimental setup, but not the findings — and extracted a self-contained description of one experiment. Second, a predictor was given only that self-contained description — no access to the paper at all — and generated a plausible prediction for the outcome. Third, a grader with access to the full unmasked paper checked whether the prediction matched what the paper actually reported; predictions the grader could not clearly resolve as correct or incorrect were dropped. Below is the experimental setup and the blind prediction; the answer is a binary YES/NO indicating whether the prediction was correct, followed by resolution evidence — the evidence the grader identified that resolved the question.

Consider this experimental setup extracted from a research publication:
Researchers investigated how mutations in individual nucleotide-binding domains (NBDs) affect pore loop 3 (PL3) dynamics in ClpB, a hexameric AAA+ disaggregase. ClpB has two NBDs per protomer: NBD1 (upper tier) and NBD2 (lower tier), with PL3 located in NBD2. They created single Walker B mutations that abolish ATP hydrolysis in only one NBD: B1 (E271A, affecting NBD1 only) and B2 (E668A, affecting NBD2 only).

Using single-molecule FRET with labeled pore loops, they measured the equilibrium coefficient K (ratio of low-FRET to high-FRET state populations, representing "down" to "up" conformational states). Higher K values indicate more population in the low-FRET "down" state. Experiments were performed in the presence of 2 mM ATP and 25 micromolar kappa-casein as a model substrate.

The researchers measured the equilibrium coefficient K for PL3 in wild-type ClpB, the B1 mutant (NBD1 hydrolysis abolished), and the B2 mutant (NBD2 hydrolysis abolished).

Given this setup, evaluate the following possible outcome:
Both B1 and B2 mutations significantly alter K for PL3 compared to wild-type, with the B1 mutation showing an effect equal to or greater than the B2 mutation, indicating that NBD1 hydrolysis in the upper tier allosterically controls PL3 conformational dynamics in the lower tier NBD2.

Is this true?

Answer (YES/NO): NO